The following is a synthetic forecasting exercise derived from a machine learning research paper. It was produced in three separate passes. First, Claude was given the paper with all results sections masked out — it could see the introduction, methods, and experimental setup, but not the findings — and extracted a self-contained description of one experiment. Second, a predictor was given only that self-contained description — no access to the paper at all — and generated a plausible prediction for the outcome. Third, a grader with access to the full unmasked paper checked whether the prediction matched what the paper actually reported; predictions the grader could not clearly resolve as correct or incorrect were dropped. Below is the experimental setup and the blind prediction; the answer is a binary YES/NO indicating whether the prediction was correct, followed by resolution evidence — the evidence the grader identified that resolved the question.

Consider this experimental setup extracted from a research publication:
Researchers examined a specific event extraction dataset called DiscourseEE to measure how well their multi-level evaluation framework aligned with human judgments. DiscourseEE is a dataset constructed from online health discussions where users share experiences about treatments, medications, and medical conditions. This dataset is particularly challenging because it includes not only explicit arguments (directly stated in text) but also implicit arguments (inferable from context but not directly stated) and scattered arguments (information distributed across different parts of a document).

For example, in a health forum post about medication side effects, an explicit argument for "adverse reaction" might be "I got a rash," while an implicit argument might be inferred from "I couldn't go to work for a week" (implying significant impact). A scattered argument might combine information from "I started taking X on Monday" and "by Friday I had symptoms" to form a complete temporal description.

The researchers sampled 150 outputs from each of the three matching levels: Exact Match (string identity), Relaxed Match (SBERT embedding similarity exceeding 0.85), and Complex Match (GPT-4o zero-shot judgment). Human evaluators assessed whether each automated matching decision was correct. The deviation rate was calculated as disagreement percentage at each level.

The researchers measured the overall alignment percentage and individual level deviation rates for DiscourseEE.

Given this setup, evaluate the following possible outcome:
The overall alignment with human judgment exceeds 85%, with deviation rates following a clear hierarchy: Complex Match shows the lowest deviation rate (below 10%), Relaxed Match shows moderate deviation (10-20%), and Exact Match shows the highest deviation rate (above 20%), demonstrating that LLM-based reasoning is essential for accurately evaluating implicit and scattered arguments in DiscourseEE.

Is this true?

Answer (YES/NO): NO